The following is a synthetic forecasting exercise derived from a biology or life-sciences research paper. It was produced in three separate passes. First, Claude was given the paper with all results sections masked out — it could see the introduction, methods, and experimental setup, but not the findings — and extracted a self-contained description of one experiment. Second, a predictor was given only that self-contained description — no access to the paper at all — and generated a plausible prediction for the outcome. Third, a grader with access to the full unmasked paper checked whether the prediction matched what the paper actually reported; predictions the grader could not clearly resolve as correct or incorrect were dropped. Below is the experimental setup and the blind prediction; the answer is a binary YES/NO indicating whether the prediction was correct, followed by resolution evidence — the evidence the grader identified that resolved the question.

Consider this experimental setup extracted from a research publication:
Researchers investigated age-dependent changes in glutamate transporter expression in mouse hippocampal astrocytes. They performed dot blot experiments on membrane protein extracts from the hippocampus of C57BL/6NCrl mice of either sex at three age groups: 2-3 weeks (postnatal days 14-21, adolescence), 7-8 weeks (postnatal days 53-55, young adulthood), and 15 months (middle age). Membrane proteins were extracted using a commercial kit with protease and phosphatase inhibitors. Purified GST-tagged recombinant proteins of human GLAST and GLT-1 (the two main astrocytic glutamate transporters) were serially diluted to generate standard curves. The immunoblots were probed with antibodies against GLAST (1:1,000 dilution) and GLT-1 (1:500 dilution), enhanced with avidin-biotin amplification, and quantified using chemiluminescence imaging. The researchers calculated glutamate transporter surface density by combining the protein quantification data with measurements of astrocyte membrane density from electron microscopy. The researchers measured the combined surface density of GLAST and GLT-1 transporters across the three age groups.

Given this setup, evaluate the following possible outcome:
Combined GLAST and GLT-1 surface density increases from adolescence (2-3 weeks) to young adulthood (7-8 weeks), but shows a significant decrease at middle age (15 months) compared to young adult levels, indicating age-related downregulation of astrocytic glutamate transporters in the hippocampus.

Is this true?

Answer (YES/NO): NO